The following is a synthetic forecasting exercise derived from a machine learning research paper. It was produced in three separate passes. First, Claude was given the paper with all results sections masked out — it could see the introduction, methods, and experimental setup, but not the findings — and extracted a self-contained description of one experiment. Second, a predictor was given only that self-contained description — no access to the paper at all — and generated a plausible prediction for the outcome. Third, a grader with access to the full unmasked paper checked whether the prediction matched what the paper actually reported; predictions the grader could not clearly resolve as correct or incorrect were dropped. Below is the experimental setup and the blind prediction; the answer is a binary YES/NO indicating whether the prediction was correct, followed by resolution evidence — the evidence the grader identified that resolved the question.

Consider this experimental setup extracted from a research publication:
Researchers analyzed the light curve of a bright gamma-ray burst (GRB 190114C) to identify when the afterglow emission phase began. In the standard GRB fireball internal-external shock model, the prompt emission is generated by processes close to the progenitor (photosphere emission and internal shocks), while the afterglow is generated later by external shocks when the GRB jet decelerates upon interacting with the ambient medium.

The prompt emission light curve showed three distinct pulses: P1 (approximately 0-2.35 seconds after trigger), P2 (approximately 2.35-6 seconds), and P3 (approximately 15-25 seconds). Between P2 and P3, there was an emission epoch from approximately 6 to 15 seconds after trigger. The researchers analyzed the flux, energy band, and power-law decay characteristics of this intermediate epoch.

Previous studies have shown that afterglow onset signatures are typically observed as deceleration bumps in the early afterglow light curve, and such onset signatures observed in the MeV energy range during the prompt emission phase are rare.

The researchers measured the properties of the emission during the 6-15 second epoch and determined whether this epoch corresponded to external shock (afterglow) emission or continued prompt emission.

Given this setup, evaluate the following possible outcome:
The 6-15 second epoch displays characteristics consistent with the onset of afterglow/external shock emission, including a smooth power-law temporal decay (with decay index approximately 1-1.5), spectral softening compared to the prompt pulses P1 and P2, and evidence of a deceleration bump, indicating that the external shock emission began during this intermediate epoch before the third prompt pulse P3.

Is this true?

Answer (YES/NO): YES